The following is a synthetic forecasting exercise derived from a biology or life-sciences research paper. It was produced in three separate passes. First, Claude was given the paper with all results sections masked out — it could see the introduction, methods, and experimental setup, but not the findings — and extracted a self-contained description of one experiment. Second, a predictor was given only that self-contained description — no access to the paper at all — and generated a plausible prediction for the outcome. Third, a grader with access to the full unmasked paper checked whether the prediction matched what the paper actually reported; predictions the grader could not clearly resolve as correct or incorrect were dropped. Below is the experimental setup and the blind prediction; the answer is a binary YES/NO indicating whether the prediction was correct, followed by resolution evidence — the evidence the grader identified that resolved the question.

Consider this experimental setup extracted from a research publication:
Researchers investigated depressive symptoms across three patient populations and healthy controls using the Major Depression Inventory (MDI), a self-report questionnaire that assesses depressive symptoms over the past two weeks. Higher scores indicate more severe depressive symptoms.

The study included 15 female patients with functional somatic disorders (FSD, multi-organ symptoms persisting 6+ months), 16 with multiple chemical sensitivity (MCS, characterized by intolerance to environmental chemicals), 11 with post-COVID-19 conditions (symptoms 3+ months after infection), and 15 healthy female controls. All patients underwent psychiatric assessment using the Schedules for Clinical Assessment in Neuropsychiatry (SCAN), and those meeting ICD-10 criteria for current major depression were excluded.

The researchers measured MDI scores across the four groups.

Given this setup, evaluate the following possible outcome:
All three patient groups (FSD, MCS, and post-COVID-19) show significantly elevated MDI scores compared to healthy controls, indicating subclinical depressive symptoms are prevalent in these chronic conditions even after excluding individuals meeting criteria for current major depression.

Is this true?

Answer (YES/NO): NO